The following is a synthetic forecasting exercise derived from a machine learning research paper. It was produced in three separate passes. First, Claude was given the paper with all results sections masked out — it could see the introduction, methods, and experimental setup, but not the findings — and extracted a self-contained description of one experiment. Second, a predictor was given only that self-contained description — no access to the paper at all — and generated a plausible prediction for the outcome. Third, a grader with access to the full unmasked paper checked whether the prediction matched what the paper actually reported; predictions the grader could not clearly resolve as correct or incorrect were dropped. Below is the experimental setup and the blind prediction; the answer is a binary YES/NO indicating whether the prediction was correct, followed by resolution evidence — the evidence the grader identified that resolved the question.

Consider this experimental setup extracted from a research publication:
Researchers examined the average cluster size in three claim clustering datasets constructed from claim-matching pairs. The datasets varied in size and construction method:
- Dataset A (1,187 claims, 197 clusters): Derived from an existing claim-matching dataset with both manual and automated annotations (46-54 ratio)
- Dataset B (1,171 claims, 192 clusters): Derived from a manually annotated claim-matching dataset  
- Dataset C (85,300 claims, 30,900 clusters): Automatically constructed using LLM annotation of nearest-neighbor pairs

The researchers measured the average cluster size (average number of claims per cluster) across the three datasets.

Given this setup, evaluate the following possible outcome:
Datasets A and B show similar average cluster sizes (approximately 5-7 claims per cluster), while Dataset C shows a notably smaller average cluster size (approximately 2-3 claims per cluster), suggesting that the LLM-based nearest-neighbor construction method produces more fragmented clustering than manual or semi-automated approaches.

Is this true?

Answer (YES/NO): YES